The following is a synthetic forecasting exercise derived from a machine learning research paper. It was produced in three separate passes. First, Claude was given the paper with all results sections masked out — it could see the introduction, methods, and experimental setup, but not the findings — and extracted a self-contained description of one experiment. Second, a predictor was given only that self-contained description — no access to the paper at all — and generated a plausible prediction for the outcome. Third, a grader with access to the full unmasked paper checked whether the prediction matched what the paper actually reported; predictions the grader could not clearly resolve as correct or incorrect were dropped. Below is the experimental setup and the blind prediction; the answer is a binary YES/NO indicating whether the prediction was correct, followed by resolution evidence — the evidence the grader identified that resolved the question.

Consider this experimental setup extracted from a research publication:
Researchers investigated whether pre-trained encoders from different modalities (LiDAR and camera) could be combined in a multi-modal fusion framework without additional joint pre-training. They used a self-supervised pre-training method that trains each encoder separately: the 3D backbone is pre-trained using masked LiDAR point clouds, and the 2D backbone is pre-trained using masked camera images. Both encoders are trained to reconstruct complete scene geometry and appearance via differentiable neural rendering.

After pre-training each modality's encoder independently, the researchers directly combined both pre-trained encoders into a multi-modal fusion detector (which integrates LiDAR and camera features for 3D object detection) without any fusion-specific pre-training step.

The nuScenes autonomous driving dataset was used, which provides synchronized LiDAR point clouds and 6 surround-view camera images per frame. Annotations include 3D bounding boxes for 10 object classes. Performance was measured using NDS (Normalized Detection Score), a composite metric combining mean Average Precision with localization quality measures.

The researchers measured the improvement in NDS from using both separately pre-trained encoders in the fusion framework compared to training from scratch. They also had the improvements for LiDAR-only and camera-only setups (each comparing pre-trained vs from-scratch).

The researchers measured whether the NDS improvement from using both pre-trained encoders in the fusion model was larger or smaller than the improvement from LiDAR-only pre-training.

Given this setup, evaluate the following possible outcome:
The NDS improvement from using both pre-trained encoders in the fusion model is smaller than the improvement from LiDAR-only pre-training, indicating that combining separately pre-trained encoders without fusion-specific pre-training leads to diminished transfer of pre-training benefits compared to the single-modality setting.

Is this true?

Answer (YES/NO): YES